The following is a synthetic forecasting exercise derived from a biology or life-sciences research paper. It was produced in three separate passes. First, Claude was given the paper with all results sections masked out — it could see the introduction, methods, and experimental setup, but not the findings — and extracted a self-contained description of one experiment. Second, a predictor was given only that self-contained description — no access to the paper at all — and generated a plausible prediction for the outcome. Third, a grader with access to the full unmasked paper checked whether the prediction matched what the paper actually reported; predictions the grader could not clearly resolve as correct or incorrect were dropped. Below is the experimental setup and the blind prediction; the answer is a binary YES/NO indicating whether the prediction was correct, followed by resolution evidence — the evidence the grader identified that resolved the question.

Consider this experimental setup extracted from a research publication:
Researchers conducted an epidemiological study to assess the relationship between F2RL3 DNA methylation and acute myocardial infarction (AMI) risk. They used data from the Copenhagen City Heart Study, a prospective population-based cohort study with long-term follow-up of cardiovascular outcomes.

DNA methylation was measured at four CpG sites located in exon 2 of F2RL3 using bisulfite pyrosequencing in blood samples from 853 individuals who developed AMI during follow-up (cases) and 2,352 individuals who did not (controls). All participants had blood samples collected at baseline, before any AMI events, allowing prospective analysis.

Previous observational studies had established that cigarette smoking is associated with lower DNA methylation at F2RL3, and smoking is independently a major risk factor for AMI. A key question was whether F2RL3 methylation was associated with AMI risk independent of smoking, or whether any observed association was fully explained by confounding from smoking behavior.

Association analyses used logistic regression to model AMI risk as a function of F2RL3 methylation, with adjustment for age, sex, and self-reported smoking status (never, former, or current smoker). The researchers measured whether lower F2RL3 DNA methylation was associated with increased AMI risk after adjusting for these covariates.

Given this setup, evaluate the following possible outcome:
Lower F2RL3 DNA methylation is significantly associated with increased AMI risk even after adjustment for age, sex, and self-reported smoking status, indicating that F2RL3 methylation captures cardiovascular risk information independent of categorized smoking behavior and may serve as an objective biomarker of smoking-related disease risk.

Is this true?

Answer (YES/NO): YES